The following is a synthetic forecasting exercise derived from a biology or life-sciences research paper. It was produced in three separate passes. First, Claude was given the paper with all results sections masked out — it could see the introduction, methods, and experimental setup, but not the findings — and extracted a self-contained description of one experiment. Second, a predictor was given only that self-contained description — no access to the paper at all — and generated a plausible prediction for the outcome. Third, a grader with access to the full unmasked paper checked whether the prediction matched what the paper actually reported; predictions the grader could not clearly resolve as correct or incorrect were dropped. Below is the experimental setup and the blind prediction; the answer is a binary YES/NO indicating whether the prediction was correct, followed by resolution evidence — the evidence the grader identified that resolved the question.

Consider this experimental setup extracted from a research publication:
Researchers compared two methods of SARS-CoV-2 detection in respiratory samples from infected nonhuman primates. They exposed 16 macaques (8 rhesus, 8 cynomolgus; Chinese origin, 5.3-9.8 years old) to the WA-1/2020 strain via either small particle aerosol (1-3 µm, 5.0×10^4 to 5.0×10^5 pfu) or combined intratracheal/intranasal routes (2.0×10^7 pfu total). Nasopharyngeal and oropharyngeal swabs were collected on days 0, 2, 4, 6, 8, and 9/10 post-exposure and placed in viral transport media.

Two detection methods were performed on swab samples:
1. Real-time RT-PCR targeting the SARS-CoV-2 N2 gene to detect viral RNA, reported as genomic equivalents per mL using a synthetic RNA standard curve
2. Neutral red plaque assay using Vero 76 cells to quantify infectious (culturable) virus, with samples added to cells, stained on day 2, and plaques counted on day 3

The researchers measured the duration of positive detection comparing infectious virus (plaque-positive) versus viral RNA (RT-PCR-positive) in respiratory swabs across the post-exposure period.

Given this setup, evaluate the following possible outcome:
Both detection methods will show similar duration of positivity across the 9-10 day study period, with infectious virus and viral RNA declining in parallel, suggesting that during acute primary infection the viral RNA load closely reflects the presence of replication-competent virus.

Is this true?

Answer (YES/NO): NO